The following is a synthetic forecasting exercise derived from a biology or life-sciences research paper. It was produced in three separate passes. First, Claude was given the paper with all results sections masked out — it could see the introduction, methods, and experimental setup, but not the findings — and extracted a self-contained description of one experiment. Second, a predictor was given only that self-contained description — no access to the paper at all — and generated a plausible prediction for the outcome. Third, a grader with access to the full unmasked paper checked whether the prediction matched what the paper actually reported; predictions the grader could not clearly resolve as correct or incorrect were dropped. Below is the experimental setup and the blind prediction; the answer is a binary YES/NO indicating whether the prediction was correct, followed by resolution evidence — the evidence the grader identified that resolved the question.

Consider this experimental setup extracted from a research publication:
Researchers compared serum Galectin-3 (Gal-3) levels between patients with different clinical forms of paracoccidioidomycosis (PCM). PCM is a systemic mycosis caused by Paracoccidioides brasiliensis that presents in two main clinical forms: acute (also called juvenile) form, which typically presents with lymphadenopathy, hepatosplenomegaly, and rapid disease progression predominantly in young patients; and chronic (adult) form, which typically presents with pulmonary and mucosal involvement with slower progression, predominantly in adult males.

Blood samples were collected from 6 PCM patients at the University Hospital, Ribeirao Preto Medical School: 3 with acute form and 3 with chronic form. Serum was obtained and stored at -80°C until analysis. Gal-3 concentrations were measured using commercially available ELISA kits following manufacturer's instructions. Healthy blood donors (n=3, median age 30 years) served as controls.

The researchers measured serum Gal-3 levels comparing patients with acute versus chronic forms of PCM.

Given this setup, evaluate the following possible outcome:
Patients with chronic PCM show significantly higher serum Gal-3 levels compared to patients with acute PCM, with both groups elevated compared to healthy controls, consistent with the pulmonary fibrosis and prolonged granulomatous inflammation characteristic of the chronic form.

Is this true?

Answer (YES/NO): NO